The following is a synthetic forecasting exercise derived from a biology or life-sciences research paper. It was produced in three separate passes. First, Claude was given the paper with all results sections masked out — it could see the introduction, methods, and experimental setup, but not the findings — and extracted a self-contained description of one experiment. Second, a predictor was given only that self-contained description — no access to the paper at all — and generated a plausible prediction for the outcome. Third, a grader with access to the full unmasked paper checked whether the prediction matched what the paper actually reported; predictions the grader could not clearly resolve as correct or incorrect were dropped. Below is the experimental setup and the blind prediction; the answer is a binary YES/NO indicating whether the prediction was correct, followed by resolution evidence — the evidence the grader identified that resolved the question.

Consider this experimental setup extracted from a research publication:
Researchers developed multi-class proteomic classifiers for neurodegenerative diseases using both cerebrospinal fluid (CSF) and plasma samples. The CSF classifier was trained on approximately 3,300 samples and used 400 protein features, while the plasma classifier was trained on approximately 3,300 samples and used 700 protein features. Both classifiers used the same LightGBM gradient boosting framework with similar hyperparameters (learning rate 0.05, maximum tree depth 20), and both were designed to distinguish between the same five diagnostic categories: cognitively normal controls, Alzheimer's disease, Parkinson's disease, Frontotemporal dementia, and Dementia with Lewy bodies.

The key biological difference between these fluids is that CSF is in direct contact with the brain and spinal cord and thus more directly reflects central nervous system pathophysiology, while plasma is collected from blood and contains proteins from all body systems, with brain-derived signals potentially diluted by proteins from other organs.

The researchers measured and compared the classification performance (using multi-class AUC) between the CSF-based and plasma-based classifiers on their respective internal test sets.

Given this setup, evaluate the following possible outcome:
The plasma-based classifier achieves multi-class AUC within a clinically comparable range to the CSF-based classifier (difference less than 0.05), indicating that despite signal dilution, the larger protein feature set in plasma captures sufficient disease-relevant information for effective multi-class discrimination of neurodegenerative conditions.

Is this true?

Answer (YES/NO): NO